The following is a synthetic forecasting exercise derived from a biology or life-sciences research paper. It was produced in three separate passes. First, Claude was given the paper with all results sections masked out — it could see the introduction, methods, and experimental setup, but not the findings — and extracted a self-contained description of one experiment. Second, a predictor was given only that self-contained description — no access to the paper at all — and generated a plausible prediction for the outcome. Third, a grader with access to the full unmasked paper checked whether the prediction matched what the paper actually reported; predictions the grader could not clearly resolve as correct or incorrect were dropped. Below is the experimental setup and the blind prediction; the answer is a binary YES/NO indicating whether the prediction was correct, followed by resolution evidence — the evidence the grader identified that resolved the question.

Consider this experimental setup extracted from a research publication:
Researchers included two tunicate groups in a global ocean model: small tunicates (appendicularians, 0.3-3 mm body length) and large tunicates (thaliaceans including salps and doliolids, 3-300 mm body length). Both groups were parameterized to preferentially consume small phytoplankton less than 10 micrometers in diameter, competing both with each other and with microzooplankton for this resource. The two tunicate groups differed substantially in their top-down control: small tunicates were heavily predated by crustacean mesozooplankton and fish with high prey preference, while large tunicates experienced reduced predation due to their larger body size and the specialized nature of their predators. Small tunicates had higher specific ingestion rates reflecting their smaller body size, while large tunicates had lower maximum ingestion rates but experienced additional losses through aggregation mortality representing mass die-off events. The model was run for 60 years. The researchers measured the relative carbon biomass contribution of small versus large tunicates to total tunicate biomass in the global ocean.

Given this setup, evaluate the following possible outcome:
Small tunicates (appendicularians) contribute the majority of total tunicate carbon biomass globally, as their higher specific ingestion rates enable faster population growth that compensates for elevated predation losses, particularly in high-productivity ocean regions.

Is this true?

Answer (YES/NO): NO